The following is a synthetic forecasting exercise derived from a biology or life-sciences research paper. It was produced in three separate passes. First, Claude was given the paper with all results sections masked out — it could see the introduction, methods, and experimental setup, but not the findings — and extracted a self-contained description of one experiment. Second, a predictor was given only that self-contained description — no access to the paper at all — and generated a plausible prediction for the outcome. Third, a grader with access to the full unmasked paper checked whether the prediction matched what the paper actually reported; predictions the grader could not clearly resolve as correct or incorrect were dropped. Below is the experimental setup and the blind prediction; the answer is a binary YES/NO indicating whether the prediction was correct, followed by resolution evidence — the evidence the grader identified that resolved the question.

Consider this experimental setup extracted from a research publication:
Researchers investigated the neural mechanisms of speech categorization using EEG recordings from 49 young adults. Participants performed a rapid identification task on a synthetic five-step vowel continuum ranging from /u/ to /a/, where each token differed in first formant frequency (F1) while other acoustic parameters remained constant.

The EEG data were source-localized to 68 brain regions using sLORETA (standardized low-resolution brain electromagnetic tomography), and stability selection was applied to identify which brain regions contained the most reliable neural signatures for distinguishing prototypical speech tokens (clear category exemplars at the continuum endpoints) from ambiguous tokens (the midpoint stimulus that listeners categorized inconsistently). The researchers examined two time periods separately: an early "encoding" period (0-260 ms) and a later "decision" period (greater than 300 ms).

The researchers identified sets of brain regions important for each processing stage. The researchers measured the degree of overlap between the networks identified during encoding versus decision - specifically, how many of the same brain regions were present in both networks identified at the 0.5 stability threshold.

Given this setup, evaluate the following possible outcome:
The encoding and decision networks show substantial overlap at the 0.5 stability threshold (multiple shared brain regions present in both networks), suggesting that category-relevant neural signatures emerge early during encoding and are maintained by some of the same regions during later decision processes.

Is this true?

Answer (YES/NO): YES